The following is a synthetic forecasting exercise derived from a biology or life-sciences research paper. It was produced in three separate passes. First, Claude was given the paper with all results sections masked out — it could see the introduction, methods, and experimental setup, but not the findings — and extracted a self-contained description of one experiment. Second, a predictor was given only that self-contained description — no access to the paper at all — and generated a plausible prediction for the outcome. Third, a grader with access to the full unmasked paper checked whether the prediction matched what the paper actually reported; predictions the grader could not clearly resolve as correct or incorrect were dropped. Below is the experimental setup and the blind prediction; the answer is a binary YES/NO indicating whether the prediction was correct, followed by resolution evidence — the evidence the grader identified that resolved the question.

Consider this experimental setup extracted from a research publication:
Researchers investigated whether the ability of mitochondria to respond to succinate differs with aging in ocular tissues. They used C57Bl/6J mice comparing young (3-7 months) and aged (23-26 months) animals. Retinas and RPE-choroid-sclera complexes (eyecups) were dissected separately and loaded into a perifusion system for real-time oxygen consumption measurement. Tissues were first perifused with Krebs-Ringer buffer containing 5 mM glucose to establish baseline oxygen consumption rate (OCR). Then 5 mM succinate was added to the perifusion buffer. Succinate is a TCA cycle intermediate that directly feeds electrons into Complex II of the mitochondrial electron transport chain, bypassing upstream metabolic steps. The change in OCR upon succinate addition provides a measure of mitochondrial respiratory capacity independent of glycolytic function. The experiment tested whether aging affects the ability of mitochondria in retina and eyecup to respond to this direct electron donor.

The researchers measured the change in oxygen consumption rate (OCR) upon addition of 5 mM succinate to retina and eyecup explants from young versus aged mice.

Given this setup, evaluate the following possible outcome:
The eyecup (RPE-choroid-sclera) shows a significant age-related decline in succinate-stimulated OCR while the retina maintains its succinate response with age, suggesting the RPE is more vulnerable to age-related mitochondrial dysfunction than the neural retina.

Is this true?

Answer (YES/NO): NO